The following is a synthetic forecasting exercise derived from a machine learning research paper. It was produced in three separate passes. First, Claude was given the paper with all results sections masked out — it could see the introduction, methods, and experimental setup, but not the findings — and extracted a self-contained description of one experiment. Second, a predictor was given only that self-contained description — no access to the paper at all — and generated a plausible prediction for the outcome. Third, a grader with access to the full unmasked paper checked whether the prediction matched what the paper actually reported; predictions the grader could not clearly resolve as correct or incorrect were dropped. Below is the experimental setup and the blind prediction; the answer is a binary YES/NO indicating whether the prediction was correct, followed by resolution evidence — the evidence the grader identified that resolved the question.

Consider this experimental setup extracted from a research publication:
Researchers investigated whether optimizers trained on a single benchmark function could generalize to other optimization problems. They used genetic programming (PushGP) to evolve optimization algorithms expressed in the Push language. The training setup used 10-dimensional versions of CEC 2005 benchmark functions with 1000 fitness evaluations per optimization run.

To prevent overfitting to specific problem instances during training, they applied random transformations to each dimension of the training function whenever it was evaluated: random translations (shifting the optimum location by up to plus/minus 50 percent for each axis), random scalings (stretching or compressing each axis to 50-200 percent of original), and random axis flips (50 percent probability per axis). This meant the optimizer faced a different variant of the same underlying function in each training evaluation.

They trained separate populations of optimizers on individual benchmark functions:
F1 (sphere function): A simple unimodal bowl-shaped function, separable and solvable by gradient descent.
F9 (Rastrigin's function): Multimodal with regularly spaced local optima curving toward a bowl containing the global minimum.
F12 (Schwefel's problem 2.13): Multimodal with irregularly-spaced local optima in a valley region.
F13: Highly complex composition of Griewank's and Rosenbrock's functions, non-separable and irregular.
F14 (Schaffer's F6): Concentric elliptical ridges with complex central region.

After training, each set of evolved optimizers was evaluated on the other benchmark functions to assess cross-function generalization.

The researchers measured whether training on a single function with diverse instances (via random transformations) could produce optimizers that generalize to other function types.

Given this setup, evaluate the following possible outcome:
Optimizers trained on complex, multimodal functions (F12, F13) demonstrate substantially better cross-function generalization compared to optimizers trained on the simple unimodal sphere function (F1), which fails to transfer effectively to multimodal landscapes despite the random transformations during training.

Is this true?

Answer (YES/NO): NO